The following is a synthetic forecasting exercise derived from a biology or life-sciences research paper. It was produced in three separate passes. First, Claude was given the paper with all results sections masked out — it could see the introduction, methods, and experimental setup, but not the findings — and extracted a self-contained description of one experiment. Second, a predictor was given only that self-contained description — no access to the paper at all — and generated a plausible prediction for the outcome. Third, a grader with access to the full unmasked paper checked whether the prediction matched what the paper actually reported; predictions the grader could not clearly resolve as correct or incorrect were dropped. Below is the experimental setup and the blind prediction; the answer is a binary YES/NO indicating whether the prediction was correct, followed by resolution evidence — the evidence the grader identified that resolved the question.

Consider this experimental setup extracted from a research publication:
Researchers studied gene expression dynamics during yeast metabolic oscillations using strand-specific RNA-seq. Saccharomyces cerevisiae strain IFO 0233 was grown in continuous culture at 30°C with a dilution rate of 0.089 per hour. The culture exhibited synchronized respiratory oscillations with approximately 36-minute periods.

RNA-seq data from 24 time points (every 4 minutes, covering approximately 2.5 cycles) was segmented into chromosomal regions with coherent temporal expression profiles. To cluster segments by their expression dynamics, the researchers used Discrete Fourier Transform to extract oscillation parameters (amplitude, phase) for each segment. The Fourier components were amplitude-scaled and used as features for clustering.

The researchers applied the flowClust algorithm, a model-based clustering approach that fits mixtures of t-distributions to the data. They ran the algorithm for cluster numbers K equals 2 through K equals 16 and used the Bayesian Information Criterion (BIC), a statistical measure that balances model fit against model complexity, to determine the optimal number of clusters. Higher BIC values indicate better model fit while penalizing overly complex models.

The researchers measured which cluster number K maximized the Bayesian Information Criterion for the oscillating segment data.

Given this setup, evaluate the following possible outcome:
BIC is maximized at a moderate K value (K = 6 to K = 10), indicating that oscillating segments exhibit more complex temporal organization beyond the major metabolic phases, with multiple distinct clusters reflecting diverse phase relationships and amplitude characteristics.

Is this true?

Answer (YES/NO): YES